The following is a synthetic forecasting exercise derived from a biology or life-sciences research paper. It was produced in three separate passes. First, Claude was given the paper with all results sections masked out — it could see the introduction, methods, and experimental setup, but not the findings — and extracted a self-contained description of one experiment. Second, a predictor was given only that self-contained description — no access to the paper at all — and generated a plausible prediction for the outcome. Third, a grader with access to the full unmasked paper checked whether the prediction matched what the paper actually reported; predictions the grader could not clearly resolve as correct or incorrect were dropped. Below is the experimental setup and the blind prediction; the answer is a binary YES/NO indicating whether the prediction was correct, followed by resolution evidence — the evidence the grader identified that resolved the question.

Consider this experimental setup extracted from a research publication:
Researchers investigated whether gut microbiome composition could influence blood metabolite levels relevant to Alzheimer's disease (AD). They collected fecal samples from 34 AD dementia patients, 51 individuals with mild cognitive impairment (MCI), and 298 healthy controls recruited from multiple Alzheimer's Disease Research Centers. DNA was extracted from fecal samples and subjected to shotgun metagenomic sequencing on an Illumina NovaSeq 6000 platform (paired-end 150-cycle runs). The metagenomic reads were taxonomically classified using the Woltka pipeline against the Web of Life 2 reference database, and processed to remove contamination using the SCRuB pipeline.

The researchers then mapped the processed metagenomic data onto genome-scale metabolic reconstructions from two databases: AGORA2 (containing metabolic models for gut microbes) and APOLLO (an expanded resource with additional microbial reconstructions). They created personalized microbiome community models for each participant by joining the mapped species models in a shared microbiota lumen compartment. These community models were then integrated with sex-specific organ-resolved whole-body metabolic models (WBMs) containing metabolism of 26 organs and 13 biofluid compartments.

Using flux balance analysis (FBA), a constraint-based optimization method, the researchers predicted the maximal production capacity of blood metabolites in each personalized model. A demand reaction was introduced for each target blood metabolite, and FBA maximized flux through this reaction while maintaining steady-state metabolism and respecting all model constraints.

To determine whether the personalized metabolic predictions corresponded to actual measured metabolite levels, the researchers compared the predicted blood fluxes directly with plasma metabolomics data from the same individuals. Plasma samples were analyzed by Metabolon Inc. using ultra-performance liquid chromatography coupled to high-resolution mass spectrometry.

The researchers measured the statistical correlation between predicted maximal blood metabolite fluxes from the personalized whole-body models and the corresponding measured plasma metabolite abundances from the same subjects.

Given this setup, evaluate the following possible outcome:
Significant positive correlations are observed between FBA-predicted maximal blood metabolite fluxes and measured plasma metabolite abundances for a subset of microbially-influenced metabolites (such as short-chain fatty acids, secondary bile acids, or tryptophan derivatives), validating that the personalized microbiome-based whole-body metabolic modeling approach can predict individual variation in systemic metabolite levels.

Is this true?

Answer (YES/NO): NO